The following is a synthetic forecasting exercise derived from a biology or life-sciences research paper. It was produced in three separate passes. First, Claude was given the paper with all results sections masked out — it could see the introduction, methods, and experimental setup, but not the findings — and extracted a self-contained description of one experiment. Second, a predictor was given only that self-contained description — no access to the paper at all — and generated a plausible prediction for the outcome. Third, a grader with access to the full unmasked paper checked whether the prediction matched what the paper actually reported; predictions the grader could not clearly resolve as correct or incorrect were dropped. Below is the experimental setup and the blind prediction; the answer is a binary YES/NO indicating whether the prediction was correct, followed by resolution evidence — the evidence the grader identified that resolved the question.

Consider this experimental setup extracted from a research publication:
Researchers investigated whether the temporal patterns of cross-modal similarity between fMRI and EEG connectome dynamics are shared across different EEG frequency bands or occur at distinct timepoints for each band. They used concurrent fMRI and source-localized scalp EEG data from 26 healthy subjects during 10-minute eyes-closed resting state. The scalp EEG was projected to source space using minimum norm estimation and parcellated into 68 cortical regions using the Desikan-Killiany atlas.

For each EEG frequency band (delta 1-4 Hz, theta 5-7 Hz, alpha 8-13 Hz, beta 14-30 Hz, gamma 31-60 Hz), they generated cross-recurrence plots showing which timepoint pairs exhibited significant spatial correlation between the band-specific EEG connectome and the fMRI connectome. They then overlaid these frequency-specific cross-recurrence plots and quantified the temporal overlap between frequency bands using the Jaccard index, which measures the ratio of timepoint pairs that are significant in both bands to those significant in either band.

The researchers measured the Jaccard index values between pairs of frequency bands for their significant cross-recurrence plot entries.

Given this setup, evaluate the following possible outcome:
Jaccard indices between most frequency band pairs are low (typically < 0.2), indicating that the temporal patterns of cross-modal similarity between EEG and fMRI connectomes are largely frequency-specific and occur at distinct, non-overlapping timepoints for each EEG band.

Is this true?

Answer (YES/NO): YES